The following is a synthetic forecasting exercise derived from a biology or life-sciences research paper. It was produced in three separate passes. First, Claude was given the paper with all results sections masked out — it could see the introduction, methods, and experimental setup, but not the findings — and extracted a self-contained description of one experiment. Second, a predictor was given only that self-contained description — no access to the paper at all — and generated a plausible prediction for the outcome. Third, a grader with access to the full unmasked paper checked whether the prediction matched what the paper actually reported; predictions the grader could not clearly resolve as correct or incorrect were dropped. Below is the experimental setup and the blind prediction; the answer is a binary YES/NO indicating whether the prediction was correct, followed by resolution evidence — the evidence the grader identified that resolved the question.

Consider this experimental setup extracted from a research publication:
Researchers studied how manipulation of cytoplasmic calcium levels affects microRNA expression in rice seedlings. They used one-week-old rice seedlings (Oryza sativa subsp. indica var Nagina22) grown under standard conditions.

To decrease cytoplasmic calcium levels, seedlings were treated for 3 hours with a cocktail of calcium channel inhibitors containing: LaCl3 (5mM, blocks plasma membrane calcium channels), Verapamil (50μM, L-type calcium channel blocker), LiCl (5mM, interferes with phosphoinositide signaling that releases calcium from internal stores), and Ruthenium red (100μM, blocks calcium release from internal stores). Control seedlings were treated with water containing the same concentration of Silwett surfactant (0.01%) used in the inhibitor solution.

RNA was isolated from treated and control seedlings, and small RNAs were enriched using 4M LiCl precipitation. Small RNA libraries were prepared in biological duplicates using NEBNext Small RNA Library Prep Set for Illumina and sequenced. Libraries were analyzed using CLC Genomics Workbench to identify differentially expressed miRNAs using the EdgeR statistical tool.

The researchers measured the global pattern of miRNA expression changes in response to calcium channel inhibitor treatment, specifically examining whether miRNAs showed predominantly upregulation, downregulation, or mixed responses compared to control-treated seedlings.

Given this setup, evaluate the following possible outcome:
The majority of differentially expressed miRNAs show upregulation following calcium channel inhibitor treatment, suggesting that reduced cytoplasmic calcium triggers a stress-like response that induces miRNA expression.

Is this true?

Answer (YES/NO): NO